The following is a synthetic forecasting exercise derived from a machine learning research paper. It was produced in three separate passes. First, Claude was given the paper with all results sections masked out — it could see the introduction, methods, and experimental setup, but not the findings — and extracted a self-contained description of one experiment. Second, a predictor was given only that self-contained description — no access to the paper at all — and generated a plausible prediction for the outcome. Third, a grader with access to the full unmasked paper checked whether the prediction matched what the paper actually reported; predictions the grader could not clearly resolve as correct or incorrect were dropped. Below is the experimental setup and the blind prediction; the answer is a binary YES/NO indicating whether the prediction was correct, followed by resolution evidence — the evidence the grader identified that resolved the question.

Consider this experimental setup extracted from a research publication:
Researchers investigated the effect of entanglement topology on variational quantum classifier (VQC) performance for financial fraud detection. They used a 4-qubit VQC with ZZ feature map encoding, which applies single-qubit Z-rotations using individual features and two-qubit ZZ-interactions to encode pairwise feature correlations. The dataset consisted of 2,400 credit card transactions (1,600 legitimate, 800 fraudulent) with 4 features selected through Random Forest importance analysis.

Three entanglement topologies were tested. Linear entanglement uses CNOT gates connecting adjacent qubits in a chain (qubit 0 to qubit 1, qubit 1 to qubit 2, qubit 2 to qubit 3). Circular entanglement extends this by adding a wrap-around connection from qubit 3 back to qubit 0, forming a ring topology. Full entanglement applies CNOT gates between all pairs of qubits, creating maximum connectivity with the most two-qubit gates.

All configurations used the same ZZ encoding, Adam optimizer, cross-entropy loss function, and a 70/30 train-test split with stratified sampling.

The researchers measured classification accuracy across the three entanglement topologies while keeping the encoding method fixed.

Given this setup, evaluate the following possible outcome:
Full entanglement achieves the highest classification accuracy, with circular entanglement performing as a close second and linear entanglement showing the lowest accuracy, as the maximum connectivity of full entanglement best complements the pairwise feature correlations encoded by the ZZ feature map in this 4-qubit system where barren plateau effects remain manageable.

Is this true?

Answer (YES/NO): NO